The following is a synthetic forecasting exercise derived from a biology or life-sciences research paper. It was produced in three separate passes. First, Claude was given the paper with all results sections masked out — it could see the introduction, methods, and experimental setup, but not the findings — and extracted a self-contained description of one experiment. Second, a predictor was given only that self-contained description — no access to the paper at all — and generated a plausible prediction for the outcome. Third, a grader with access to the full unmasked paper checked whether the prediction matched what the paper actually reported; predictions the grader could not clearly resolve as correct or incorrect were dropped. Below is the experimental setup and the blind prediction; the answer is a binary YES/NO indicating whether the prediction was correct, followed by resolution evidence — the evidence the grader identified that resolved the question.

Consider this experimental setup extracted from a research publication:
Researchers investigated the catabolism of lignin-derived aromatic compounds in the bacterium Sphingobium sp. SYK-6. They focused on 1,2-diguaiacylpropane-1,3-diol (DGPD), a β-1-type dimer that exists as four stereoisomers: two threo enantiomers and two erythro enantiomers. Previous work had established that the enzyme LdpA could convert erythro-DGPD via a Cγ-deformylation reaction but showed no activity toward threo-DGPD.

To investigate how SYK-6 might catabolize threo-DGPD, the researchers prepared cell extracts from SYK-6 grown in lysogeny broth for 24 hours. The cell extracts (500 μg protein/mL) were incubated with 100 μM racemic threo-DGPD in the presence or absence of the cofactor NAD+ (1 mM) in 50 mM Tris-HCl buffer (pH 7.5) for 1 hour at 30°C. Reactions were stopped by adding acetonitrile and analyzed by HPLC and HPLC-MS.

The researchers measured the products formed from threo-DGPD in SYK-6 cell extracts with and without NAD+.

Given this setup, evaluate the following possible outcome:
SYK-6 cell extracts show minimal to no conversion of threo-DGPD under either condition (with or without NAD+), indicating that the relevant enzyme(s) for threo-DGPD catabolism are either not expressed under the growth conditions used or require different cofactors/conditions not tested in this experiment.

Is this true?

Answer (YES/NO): NO